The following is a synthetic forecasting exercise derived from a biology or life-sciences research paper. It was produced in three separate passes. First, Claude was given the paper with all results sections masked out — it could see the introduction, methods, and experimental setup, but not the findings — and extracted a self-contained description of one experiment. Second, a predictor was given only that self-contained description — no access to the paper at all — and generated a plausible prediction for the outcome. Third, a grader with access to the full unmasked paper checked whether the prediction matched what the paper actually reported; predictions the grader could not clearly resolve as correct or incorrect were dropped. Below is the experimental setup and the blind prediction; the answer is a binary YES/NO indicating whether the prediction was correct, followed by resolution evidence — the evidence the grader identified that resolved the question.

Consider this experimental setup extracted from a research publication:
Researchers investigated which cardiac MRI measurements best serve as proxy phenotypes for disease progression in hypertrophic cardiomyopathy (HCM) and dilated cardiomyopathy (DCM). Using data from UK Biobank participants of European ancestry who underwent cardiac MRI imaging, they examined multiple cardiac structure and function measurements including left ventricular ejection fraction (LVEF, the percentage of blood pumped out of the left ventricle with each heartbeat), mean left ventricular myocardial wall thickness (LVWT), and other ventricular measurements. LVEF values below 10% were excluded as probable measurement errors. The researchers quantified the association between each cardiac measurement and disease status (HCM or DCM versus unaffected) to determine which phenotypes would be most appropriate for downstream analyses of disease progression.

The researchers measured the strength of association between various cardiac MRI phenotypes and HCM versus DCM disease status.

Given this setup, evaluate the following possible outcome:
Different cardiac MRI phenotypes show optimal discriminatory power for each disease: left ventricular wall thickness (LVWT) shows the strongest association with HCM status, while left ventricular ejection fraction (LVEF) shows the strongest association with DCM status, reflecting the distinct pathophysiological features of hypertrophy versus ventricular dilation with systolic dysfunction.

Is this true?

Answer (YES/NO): YES